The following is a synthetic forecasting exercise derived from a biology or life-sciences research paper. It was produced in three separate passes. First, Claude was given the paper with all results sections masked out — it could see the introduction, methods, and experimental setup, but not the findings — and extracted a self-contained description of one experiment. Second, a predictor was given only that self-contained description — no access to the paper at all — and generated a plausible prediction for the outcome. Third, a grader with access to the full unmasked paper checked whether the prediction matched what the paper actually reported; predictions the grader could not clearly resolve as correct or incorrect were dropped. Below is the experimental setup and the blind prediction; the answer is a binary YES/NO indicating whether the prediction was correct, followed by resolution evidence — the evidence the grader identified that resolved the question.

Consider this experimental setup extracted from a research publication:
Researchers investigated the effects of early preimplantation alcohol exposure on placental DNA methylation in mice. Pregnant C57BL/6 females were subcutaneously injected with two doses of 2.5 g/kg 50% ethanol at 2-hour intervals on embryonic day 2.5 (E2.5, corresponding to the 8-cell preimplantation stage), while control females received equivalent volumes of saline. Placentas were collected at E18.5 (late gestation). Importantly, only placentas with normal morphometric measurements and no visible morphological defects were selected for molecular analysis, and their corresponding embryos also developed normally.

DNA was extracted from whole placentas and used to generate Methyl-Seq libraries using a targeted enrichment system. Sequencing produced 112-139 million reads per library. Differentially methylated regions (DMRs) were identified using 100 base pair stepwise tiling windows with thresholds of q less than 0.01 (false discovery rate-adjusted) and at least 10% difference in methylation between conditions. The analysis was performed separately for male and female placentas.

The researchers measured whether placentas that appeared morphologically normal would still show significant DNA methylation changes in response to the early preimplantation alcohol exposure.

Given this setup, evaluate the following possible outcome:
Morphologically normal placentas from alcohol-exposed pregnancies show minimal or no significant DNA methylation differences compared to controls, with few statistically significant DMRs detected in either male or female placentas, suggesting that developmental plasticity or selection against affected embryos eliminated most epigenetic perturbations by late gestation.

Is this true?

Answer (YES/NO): NO